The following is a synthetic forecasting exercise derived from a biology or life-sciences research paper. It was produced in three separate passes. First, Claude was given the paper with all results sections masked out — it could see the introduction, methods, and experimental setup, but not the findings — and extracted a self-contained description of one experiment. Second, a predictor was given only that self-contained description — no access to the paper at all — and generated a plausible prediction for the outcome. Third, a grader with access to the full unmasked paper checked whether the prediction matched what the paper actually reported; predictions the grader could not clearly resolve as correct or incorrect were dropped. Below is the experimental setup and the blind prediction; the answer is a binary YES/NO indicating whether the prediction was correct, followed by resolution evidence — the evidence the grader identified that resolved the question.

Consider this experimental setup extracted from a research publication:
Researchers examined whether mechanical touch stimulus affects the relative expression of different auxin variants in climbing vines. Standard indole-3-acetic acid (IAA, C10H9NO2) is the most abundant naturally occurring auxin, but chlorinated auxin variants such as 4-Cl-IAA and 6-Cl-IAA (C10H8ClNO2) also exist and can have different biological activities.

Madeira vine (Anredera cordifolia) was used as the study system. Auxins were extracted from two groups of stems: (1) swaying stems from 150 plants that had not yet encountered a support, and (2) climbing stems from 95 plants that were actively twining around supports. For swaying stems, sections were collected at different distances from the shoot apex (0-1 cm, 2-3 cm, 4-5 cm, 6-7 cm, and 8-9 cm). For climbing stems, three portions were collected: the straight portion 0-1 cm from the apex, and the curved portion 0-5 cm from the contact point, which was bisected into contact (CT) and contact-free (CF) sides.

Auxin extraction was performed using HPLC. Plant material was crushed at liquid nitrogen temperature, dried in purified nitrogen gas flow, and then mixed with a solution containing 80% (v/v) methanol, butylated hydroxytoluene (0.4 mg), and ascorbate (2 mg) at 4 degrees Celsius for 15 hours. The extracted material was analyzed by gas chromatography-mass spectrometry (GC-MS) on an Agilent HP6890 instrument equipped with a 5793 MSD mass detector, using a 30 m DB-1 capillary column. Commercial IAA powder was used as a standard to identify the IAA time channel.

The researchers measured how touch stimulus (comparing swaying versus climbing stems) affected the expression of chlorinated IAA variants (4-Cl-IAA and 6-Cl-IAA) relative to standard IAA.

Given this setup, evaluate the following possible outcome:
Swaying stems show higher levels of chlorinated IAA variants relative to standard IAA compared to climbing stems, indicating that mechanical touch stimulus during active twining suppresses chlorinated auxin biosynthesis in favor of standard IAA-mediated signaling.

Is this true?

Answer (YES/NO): NO